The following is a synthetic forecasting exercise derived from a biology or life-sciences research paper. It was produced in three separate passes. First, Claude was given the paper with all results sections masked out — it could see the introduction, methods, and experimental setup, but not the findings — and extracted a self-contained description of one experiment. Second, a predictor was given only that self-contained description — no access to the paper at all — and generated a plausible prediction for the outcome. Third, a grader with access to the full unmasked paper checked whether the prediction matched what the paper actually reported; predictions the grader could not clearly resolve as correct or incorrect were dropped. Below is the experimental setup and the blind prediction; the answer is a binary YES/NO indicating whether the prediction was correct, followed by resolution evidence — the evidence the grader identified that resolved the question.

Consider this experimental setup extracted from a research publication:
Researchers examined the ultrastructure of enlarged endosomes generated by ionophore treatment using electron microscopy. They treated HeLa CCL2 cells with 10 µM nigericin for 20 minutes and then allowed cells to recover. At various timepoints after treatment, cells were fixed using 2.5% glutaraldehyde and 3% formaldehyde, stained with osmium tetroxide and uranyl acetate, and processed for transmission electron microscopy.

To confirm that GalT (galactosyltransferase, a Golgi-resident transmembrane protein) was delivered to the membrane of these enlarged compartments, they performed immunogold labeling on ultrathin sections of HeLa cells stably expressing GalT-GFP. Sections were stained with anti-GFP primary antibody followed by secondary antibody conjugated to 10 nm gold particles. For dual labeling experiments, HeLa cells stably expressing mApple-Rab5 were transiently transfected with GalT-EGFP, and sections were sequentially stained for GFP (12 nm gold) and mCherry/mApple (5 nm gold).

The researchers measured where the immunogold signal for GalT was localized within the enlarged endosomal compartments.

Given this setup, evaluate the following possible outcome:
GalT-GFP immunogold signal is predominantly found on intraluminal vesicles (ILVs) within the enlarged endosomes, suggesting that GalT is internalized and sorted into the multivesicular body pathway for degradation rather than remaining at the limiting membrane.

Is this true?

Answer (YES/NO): NO